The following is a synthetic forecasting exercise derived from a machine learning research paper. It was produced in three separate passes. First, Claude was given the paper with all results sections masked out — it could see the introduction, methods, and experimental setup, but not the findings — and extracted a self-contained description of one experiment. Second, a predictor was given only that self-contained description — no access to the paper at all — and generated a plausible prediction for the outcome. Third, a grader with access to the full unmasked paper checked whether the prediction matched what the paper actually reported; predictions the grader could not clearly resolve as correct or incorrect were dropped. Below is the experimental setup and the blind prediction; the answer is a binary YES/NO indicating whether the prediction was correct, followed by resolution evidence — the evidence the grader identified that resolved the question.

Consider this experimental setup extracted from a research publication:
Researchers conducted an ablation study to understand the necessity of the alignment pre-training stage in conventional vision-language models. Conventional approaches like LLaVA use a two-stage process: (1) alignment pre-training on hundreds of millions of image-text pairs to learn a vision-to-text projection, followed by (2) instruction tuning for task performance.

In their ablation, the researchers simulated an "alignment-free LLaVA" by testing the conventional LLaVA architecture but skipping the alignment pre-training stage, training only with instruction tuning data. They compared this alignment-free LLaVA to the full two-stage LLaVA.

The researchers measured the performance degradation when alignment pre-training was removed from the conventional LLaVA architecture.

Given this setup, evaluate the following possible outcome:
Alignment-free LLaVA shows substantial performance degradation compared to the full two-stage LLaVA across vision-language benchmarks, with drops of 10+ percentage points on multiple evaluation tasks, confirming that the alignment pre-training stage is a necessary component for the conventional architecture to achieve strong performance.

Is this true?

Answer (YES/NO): NO